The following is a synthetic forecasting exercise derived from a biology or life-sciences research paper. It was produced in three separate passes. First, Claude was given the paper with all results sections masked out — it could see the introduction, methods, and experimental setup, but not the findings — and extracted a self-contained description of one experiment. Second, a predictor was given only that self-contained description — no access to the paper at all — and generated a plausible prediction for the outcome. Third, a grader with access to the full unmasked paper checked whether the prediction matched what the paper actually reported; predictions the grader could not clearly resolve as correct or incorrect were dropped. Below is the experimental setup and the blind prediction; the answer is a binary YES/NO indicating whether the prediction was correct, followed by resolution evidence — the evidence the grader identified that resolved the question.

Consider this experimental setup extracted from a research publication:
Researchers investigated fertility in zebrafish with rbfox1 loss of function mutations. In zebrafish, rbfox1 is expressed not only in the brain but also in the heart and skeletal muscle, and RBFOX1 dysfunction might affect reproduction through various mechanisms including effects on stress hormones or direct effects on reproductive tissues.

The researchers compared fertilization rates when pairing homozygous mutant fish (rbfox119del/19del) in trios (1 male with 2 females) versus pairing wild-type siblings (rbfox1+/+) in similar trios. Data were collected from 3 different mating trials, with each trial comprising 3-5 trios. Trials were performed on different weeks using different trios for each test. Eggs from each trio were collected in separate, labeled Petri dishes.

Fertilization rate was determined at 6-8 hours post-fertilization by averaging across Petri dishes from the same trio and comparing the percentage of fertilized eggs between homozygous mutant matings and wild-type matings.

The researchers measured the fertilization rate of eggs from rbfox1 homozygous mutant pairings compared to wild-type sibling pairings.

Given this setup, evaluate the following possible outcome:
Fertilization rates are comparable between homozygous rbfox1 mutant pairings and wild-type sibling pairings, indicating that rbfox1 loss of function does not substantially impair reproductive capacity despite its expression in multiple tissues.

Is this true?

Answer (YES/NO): NO